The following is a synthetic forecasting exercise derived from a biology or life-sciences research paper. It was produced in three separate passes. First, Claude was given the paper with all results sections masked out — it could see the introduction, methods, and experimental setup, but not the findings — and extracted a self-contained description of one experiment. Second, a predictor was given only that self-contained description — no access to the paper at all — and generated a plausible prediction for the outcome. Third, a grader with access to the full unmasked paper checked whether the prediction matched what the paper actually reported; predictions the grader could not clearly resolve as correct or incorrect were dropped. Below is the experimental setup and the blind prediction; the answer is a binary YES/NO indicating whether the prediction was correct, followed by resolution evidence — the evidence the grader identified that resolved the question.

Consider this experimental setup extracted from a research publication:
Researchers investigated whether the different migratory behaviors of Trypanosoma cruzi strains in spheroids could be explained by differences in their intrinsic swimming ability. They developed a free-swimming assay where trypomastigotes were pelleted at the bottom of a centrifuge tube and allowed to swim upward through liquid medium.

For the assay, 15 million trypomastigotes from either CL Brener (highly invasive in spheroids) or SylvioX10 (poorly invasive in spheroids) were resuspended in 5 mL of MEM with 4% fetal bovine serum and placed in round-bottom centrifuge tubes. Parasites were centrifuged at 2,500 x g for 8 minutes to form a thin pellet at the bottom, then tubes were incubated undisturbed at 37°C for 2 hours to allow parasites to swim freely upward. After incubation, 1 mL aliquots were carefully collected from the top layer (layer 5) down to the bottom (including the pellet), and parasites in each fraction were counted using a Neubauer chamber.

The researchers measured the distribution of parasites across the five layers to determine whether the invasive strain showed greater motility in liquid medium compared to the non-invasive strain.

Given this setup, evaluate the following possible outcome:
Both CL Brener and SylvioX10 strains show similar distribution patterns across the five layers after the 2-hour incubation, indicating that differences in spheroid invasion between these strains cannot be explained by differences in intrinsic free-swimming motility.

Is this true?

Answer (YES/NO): NO